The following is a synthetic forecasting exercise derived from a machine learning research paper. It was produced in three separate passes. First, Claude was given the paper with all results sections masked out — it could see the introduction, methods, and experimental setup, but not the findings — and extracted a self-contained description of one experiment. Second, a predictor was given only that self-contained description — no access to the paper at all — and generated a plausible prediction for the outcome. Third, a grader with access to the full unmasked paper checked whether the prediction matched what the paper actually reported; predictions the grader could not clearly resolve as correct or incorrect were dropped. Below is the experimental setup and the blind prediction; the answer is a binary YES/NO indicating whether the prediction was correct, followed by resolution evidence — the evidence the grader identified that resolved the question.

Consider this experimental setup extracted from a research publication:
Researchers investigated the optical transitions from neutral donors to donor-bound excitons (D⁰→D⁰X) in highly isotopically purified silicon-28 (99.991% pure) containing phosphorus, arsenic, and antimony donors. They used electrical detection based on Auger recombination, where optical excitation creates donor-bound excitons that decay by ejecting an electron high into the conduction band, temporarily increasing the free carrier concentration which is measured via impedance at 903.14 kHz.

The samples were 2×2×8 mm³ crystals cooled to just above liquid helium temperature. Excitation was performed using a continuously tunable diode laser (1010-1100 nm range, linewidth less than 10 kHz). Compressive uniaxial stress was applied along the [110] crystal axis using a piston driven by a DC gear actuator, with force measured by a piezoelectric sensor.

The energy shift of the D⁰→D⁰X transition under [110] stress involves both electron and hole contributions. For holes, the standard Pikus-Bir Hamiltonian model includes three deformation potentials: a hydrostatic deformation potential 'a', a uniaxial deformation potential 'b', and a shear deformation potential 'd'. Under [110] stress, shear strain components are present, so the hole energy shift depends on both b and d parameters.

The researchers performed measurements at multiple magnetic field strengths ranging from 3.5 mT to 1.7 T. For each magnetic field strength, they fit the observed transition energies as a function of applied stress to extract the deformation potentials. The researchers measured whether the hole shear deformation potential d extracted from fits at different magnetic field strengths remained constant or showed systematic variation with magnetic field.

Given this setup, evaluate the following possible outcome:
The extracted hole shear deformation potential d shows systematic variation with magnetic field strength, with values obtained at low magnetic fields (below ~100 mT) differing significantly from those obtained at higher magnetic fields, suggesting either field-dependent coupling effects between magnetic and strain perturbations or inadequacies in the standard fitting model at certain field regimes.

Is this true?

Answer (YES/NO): YES